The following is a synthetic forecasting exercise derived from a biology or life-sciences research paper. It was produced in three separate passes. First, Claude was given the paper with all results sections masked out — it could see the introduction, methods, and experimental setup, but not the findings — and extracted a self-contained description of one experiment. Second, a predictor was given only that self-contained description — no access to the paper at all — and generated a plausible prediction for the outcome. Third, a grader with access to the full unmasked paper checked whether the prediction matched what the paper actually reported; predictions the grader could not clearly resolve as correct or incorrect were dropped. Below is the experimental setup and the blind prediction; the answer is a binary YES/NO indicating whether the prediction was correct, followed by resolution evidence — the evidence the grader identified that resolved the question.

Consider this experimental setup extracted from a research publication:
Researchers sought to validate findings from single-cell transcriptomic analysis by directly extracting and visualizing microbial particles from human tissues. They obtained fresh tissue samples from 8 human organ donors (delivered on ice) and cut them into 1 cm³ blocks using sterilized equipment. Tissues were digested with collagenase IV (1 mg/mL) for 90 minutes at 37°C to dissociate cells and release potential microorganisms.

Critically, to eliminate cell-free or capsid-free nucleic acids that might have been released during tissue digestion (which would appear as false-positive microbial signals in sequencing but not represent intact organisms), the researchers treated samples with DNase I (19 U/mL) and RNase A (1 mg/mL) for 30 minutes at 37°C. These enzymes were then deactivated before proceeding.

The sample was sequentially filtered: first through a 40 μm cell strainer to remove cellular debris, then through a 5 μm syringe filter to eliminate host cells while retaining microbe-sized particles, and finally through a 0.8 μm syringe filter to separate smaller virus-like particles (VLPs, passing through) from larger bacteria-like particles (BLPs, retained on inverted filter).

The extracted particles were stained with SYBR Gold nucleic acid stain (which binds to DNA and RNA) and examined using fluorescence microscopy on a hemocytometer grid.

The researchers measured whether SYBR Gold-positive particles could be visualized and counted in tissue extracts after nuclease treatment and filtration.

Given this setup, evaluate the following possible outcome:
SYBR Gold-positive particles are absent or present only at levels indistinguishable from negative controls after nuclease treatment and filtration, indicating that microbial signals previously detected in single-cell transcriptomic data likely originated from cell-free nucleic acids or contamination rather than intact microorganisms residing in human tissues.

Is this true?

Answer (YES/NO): NO